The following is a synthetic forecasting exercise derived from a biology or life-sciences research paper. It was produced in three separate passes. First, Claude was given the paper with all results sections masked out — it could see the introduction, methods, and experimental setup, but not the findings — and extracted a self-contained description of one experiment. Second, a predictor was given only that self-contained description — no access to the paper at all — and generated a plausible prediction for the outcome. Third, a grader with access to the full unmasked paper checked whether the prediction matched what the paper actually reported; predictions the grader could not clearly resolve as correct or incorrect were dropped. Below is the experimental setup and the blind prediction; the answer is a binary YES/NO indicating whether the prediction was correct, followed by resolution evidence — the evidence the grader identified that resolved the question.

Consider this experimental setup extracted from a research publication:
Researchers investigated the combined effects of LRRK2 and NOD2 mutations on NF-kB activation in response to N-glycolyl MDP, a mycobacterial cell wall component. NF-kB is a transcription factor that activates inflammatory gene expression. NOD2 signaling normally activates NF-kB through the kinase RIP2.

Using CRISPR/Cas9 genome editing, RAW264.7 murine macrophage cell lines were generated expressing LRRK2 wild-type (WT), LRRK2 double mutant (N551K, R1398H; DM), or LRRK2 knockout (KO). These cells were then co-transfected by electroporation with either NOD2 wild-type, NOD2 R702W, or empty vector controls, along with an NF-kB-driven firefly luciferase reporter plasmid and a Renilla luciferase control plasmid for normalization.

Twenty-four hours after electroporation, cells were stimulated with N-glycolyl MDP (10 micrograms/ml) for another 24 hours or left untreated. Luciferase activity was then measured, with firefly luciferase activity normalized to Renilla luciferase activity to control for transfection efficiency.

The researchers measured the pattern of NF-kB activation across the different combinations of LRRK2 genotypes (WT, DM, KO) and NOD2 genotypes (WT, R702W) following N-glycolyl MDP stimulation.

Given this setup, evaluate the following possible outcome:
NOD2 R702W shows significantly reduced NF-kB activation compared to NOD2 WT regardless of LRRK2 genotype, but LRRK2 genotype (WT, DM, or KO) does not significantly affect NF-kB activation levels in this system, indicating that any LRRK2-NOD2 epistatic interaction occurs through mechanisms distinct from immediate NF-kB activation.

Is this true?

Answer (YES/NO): NO